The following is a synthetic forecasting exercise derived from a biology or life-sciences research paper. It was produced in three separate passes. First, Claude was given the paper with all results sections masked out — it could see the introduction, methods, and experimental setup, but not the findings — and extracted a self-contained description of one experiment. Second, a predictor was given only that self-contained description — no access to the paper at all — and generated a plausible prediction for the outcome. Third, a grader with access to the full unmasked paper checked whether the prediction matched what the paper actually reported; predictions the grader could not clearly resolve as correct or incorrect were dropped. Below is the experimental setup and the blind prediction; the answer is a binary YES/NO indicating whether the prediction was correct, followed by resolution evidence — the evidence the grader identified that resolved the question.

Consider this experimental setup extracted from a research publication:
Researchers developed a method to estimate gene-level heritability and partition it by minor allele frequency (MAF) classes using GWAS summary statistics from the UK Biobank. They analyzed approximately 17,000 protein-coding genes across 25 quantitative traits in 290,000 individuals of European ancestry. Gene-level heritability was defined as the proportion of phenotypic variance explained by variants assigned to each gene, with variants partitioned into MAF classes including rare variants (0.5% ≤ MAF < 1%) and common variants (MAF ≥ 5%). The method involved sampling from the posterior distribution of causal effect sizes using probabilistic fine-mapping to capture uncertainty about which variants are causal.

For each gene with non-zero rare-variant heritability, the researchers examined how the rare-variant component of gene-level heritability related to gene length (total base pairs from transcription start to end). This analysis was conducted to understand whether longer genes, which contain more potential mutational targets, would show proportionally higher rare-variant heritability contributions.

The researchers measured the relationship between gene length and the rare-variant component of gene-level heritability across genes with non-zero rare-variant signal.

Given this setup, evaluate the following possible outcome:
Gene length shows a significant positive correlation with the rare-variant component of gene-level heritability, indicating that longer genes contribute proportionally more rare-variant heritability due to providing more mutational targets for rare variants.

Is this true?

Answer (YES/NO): NO